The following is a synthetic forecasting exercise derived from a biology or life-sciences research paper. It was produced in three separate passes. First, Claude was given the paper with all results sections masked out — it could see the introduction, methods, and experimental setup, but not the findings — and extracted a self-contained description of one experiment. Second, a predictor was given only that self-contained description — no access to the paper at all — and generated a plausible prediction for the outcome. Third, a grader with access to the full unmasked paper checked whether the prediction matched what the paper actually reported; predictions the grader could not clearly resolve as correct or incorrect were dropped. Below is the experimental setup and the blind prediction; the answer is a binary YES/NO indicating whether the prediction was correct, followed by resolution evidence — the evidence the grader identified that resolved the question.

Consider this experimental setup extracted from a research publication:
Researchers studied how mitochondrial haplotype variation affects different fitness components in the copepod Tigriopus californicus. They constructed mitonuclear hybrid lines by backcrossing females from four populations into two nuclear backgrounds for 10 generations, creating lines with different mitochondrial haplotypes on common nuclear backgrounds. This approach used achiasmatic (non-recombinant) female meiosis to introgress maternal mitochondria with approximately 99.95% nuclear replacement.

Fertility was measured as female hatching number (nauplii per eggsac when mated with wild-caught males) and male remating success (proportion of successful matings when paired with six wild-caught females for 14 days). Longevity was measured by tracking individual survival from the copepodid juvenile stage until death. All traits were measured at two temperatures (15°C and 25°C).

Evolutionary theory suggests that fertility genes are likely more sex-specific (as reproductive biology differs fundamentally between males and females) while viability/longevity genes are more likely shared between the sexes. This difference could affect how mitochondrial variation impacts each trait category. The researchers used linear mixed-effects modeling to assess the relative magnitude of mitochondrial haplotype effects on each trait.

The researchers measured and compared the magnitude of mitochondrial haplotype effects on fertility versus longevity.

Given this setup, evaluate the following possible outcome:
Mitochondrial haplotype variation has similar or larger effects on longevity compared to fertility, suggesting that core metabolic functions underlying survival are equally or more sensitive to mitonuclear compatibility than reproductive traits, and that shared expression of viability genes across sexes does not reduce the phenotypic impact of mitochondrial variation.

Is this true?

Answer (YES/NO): NO